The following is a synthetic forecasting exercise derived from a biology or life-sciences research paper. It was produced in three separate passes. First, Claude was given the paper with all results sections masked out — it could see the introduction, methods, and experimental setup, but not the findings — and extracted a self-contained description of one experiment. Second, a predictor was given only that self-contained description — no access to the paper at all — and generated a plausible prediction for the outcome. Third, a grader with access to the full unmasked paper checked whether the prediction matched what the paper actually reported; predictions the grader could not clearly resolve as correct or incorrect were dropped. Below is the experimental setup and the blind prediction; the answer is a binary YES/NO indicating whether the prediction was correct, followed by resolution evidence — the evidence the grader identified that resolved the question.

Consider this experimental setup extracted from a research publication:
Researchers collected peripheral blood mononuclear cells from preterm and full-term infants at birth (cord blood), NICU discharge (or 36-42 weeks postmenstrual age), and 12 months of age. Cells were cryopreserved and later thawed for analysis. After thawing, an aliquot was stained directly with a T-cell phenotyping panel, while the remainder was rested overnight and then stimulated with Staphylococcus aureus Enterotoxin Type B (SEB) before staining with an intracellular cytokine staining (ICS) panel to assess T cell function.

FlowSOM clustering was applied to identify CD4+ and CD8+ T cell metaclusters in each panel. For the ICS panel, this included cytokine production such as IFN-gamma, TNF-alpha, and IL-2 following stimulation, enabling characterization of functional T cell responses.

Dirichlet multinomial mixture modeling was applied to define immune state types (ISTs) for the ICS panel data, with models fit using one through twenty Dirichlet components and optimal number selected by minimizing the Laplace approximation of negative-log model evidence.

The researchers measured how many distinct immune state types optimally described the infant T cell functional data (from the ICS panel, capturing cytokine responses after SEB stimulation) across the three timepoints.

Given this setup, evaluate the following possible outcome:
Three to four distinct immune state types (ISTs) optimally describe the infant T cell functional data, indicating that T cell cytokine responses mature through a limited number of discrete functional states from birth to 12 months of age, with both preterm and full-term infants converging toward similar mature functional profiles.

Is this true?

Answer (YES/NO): NO